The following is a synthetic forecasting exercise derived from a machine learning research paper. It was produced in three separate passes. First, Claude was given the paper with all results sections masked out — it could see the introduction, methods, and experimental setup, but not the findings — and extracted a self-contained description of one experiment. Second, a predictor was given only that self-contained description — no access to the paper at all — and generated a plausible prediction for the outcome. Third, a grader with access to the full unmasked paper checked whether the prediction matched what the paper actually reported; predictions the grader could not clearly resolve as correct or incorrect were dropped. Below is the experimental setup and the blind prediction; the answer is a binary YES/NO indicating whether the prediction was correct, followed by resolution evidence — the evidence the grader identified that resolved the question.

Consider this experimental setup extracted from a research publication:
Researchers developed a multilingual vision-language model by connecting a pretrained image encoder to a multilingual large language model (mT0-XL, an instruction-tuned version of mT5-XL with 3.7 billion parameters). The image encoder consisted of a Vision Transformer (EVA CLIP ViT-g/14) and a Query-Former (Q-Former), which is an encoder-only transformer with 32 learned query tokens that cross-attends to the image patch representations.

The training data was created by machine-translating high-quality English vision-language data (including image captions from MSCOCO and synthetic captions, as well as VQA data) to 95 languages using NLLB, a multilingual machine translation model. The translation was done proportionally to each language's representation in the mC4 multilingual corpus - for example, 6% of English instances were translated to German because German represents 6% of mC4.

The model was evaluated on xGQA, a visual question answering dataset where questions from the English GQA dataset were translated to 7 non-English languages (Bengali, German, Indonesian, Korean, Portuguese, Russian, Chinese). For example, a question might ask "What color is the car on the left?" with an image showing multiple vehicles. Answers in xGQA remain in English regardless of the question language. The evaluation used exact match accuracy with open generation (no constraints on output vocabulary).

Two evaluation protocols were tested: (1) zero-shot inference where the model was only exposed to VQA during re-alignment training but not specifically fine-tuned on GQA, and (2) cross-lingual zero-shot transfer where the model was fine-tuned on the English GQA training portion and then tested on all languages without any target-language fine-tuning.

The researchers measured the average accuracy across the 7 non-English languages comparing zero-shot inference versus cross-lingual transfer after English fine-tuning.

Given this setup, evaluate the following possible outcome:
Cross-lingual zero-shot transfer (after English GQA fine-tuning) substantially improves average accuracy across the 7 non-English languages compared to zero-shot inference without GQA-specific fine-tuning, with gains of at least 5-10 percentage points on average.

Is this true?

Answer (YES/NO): YES